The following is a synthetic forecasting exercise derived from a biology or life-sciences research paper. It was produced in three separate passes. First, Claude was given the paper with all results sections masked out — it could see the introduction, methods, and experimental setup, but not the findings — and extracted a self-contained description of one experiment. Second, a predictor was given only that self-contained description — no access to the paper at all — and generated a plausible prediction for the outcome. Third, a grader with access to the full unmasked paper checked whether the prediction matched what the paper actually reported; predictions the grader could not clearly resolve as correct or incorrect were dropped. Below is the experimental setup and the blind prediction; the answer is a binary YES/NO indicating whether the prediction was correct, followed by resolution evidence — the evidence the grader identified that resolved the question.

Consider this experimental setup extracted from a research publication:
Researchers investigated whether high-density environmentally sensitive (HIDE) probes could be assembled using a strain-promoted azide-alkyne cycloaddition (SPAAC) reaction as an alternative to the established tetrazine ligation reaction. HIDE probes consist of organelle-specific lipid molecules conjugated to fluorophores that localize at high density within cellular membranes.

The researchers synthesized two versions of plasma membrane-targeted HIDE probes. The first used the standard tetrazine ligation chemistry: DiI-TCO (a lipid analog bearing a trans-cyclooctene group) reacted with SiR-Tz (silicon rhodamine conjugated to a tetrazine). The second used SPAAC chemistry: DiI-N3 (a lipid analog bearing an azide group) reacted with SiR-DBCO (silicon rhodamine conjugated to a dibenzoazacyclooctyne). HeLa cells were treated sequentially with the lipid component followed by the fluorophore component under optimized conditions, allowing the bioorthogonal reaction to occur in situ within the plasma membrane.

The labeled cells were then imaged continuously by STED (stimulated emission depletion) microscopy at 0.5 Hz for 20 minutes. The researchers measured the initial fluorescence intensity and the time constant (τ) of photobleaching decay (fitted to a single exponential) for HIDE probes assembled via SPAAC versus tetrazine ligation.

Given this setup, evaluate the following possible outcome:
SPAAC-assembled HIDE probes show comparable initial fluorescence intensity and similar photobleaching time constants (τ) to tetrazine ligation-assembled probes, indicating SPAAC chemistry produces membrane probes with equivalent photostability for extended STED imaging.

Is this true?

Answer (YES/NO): YES